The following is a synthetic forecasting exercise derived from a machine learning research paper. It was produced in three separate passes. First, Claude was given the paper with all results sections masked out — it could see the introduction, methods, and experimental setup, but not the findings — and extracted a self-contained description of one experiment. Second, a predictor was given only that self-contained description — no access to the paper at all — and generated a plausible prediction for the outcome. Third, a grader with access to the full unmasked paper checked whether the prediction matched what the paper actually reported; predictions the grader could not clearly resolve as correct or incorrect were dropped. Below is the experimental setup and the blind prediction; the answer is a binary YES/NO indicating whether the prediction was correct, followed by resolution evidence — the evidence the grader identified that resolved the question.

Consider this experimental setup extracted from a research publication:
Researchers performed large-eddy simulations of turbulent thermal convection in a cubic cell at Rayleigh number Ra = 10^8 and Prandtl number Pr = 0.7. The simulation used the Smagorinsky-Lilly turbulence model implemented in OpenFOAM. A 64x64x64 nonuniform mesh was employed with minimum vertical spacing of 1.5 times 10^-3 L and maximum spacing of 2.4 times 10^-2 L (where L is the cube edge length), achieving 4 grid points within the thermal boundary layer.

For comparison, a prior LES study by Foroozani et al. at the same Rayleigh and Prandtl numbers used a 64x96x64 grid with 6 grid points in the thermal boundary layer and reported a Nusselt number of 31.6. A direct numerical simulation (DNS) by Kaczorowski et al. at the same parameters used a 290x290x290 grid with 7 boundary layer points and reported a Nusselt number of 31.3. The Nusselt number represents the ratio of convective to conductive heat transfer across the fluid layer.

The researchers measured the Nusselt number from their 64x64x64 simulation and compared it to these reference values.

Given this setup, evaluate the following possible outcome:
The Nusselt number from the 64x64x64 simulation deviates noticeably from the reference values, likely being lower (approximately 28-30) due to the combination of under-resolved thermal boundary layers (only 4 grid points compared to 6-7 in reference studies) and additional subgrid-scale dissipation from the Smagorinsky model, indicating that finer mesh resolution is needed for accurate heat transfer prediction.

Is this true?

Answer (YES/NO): NO